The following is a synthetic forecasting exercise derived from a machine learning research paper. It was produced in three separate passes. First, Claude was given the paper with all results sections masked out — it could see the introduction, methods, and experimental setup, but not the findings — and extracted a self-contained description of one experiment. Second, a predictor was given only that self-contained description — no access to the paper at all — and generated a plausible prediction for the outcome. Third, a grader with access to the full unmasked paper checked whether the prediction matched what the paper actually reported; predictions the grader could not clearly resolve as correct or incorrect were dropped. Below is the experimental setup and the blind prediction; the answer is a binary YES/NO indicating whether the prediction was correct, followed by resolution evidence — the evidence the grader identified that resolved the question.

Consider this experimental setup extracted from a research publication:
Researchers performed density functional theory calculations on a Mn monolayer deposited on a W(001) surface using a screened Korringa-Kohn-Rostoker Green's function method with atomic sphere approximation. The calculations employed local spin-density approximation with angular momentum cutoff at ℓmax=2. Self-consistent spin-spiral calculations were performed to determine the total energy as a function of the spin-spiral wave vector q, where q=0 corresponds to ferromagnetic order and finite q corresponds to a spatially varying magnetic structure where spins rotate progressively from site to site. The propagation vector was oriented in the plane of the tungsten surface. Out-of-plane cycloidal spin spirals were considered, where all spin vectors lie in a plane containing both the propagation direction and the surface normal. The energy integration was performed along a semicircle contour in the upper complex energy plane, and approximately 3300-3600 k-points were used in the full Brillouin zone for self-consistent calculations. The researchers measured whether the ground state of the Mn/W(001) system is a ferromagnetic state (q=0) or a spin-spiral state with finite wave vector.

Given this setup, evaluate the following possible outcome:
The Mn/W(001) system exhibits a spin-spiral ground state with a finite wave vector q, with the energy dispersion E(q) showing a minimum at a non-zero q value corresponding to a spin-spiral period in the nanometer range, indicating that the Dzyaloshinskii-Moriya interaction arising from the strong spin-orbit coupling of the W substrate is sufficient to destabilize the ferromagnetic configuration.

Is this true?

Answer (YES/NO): YES